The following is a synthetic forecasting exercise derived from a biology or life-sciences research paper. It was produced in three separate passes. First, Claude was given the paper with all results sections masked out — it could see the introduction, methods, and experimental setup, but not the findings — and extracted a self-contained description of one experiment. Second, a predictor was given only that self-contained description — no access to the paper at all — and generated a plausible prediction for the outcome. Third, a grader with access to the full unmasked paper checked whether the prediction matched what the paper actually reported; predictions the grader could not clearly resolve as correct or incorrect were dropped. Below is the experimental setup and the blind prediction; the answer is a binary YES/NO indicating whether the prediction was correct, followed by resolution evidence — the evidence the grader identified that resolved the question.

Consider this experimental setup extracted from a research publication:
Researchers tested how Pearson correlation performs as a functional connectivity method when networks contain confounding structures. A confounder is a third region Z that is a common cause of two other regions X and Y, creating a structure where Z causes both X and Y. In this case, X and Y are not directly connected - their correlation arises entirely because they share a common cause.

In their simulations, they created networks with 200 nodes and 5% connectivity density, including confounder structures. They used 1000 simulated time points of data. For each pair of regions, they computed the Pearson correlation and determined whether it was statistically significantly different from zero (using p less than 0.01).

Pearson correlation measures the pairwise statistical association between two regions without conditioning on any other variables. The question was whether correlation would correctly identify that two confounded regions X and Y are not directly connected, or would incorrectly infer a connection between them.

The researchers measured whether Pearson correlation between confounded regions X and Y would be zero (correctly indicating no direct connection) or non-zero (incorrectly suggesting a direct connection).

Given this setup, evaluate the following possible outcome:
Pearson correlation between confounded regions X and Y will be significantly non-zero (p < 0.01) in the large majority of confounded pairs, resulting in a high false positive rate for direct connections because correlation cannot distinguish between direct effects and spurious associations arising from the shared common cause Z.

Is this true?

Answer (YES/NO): YES